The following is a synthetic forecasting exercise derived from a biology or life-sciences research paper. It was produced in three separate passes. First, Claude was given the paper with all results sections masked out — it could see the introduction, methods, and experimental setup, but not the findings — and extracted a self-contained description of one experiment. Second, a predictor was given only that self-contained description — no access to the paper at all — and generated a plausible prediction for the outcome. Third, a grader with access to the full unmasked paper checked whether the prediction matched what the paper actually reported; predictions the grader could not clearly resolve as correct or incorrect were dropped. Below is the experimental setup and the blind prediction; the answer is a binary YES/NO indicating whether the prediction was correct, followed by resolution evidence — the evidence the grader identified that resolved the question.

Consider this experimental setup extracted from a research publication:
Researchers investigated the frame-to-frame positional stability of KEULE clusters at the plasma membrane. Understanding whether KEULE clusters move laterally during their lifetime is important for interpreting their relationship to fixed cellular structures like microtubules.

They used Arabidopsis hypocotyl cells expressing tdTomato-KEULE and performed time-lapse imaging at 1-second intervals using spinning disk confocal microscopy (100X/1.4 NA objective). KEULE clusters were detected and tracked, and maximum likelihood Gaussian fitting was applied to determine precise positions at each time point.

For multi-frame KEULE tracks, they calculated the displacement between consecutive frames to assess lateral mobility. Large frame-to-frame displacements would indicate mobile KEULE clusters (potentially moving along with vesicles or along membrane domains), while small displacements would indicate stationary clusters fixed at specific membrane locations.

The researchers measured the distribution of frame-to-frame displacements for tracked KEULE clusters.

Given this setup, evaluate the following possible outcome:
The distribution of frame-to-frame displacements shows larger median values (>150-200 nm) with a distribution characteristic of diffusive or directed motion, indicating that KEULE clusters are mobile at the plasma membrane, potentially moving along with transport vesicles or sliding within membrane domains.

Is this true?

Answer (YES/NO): NO